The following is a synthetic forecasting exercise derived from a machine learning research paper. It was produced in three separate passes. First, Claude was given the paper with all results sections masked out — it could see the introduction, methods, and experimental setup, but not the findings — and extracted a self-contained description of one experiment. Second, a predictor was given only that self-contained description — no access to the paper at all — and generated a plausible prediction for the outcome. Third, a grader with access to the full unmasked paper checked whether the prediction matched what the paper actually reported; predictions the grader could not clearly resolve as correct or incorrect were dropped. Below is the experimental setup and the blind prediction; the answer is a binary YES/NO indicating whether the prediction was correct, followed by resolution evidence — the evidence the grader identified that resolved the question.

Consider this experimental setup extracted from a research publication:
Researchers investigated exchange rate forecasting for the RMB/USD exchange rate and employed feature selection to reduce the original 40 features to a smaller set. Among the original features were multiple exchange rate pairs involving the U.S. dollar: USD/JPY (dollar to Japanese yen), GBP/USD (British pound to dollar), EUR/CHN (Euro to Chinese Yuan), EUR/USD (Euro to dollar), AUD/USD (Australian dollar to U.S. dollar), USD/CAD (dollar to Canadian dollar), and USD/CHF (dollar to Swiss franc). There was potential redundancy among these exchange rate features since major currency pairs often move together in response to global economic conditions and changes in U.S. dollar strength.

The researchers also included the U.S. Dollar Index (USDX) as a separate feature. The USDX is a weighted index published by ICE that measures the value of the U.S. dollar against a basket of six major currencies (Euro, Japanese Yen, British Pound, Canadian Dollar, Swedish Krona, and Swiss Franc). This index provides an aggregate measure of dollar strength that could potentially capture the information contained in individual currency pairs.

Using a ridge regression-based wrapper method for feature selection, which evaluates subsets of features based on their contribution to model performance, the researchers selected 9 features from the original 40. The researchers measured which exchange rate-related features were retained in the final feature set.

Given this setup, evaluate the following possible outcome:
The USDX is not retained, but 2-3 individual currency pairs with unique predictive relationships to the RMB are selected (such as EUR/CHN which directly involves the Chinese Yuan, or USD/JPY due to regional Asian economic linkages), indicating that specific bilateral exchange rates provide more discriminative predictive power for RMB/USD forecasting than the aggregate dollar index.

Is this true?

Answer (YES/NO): NO